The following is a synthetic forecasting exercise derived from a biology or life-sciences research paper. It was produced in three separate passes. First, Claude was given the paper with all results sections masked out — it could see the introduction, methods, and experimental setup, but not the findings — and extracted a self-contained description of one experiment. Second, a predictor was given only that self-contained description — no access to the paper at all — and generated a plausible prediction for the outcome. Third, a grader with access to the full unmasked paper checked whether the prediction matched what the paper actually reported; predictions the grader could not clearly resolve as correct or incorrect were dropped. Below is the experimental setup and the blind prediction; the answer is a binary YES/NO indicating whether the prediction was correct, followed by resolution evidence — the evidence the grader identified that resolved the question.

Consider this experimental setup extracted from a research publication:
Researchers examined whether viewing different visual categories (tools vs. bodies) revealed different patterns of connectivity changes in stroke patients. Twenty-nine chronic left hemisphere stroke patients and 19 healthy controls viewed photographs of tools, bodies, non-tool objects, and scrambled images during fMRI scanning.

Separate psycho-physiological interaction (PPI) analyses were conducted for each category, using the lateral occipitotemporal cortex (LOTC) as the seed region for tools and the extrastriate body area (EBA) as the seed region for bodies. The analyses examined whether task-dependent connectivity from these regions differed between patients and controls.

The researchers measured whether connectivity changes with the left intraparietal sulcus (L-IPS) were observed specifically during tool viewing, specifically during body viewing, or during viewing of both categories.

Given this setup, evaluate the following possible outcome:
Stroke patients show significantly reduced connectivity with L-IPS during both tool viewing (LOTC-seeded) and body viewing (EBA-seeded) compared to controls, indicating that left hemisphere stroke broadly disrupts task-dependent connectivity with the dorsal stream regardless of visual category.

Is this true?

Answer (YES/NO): NO